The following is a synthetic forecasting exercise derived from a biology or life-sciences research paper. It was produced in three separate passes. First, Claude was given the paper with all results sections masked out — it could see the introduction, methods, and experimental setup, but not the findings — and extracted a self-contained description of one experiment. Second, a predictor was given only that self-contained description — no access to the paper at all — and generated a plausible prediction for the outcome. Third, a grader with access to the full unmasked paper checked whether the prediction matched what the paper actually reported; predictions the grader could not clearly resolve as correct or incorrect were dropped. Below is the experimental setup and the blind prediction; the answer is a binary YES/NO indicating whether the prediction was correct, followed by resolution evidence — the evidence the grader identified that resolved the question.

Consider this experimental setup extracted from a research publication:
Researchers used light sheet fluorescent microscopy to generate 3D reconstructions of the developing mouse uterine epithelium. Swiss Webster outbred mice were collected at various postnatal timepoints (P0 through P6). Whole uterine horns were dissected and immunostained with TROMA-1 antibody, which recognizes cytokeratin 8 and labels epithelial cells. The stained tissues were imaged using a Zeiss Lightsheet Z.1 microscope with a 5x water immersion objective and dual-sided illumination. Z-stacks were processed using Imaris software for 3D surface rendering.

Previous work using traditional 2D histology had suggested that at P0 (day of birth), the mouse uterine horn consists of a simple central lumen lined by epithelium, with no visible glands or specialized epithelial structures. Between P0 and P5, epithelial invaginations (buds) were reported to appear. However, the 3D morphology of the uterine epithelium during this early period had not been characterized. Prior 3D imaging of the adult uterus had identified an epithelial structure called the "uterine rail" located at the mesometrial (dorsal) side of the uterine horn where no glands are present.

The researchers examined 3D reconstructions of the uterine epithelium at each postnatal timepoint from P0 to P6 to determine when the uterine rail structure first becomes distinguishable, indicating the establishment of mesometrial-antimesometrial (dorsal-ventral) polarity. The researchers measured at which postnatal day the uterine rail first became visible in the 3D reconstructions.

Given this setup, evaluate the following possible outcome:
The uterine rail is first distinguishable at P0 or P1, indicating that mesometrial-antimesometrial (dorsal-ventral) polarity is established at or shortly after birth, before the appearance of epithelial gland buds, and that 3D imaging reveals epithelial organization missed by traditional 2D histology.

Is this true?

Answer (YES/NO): NO